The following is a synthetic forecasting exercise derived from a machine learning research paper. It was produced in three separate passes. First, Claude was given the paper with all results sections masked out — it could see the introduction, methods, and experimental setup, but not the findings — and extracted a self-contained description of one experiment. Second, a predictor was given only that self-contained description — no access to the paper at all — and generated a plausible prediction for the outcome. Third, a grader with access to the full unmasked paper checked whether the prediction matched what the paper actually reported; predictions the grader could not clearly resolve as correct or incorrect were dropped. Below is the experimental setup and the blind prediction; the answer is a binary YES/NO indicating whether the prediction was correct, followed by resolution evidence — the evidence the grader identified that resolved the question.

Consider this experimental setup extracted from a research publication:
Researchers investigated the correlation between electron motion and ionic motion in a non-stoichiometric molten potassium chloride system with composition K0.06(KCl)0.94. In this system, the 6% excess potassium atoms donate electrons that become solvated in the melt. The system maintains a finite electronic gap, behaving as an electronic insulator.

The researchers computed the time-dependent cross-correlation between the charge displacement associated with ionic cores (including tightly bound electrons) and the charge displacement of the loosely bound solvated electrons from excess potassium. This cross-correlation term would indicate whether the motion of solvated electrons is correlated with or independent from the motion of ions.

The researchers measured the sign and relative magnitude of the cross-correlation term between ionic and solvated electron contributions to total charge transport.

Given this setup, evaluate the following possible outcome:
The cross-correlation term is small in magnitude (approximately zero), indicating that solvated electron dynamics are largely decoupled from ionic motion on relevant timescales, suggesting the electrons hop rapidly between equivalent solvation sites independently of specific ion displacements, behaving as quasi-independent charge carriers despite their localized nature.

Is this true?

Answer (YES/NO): YES